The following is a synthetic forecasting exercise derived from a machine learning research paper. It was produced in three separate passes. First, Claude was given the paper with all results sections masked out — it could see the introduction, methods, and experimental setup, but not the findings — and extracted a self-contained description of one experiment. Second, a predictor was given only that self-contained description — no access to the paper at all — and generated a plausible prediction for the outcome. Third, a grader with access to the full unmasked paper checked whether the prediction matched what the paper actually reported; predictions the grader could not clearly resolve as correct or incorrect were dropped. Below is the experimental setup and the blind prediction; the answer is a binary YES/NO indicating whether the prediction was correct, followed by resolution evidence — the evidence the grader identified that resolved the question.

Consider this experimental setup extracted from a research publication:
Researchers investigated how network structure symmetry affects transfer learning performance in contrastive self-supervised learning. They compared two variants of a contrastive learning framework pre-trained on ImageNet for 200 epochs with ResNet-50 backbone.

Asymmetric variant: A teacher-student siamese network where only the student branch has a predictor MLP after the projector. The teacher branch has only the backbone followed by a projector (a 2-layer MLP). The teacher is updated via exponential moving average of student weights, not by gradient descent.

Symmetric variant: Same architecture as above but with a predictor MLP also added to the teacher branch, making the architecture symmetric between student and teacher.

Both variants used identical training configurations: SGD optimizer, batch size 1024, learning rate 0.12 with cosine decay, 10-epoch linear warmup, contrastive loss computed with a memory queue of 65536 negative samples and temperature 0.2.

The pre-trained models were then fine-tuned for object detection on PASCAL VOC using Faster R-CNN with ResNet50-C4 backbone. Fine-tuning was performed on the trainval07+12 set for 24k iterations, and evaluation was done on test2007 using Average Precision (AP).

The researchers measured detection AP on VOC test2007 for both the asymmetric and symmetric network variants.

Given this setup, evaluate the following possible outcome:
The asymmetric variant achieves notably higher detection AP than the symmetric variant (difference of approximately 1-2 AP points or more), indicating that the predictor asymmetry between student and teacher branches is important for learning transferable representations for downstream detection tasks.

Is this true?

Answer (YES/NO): NO